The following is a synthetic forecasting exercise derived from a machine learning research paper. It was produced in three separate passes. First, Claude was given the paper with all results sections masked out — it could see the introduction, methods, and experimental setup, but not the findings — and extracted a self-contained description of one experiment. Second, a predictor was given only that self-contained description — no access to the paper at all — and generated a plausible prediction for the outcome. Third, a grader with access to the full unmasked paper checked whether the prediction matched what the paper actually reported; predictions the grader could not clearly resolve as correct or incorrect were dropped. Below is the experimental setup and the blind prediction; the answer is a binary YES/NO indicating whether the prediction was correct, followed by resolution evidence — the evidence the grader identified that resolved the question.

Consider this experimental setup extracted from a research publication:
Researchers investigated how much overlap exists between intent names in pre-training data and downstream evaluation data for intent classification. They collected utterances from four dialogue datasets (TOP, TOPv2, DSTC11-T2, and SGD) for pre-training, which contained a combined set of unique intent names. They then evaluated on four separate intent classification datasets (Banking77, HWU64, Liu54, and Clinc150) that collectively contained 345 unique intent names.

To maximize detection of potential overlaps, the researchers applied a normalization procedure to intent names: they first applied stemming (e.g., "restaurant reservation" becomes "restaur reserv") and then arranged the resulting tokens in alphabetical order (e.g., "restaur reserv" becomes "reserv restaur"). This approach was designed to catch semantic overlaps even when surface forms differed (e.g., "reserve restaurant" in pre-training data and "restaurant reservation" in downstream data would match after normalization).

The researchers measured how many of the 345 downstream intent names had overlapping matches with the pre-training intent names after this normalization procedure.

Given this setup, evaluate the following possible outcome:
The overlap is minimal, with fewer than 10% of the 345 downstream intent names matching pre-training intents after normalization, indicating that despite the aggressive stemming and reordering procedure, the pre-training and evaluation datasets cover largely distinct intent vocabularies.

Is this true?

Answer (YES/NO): YES